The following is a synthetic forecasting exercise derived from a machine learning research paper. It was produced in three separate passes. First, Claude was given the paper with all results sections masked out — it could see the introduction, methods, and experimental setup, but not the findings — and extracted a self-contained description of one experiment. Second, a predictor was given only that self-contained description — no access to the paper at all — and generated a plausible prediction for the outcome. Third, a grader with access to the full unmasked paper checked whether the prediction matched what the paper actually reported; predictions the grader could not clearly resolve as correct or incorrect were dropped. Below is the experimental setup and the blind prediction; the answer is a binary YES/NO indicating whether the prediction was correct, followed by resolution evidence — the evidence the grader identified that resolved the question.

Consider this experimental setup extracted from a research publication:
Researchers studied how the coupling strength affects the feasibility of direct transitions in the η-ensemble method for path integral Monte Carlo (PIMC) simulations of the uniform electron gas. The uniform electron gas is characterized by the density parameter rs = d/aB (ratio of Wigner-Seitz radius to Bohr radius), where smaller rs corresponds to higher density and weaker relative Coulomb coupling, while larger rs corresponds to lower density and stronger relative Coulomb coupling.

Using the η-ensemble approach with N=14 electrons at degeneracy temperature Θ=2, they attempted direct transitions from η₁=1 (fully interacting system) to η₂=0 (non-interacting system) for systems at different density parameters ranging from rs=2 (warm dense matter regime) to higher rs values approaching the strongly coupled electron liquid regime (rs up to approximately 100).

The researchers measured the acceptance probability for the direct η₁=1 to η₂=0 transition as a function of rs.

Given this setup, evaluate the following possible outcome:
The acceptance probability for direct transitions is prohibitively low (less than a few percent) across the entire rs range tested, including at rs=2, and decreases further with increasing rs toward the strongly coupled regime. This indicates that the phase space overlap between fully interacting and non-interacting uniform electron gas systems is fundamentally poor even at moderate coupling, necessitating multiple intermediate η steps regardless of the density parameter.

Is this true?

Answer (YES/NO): NO